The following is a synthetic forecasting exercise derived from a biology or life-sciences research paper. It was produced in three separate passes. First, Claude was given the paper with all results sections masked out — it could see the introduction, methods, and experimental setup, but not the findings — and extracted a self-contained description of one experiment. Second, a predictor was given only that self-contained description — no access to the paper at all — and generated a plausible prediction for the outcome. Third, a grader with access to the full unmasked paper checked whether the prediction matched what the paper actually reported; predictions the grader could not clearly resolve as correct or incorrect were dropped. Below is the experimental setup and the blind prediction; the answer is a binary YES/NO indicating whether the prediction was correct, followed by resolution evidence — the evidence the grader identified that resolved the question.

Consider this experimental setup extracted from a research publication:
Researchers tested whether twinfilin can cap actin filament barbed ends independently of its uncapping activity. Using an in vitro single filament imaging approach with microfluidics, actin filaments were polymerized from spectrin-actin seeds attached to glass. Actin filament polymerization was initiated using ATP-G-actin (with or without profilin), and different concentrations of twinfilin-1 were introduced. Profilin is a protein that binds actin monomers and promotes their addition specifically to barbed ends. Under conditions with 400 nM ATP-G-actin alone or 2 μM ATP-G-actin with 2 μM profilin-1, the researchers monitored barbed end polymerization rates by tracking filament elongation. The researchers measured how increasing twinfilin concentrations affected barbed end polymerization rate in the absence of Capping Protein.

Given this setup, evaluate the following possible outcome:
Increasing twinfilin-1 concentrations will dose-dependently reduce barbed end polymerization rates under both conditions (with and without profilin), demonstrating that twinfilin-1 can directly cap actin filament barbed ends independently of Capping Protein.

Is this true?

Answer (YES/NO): NO